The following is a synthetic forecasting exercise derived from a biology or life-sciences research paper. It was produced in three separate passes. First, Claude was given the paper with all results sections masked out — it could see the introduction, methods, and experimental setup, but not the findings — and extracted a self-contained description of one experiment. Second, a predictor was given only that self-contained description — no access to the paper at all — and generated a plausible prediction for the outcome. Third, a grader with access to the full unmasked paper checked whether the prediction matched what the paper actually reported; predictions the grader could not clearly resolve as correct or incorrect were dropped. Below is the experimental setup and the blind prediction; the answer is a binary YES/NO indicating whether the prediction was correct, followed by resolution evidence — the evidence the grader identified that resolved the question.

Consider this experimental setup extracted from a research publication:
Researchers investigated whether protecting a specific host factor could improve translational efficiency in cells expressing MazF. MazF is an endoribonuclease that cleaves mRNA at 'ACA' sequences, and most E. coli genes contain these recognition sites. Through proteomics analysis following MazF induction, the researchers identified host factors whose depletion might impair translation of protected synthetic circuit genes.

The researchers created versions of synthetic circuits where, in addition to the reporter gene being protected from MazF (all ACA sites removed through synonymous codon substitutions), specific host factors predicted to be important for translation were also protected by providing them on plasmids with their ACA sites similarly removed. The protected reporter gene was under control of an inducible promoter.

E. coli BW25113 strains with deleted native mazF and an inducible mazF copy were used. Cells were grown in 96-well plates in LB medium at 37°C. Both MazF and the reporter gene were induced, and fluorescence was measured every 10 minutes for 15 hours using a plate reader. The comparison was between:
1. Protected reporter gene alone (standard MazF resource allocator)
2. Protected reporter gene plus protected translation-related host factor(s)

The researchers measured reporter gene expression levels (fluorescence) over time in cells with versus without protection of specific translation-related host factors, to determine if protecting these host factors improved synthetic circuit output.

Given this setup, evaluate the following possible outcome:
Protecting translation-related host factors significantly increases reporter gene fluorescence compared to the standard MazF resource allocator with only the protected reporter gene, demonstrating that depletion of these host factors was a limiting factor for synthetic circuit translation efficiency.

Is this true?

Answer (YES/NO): YES